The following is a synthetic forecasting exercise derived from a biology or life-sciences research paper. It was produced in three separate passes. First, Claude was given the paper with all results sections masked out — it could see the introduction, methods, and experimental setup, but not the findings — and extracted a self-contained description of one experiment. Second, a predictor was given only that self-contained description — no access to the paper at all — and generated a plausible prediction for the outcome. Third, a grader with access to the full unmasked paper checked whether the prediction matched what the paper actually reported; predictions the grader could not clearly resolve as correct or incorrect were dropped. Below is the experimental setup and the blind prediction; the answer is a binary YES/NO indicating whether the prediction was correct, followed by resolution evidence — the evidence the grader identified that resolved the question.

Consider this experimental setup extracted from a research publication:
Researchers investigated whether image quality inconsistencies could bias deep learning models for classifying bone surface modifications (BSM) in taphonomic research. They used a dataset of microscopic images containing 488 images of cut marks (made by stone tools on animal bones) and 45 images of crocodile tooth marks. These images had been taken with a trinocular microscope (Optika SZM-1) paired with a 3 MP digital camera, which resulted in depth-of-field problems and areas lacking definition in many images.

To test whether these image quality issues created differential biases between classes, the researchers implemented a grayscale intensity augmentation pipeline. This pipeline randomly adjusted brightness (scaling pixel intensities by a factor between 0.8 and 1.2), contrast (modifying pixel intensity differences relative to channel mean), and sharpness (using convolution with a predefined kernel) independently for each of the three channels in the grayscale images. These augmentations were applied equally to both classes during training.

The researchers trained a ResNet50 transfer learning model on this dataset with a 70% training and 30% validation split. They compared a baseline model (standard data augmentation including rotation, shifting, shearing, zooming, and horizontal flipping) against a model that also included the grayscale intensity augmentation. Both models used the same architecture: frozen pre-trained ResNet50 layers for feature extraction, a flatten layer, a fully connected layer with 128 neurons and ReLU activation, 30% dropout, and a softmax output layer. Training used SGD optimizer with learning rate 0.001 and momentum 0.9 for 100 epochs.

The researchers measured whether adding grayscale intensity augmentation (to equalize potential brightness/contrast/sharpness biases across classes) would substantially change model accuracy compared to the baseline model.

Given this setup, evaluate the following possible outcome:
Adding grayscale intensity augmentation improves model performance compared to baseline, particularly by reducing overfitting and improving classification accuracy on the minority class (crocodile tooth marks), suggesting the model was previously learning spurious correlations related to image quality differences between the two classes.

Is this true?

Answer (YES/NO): NO